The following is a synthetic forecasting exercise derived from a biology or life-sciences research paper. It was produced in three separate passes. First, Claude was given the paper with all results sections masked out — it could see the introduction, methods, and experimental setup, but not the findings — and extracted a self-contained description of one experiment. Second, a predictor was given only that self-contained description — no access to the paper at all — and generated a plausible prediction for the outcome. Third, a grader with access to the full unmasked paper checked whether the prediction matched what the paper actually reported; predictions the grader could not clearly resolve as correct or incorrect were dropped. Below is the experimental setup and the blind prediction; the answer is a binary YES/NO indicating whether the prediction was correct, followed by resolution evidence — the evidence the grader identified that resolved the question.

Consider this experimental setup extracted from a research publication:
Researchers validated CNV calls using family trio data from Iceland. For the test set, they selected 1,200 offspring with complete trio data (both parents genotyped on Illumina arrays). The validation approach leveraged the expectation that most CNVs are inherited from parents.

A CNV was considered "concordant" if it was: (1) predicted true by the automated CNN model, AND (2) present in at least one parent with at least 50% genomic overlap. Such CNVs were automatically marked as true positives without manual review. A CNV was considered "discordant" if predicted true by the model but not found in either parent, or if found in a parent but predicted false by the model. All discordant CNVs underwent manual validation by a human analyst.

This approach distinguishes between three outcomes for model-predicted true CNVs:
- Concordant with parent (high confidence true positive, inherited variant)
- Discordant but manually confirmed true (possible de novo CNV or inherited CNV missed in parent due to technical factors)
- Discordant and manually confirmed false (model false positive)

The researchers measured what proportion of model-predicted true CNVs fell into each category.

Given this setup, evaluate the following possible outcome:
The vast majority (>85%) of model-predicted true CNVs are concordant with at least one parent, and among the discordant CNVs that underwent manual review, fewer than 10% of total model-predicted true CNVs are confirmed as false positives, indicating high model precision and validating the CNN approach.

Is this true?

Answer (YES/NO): YES